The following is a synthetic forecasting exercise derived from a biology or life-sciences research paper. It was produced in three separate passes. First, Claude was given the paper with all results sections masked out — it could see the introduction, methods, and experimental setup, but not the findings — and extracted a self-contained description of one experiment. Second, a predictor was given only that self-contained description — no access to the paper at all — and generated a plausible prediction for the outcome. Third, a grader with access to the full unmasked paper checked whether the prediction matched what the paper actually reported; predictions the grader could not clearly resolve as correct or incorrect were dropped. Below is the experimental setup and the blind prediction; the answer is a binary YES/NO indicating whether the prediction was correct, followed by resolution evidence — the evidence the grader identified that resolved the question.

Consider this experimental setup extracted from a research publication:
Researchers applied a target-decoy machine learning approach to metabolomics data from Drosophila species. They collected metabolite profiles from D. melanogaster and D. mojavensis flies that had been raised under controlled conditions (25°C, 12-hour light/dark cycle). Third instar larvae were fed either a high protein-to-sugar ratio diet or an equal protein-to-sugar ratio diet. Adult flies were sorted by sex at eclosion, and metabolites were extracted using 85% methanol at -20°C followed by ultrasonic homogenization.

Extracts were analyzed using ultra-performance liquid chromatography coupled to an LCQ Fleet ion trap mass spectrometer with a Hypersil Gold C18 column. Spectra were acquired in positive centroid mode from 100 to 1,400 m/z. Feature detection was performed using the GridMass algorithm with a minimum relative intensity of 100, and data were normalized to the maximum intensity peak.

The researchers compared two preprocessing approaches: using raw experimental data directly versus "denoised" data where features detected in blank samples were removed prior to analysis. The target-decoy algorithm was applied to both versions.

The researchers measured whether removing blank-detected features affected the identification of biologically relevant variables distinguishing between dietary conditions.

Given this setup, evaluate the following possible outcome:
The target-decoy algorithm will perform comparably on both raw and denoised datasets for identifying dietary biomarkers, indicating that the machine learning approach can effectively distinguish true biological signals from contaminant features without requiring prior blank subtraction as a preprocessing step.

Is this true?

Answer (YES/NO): YES